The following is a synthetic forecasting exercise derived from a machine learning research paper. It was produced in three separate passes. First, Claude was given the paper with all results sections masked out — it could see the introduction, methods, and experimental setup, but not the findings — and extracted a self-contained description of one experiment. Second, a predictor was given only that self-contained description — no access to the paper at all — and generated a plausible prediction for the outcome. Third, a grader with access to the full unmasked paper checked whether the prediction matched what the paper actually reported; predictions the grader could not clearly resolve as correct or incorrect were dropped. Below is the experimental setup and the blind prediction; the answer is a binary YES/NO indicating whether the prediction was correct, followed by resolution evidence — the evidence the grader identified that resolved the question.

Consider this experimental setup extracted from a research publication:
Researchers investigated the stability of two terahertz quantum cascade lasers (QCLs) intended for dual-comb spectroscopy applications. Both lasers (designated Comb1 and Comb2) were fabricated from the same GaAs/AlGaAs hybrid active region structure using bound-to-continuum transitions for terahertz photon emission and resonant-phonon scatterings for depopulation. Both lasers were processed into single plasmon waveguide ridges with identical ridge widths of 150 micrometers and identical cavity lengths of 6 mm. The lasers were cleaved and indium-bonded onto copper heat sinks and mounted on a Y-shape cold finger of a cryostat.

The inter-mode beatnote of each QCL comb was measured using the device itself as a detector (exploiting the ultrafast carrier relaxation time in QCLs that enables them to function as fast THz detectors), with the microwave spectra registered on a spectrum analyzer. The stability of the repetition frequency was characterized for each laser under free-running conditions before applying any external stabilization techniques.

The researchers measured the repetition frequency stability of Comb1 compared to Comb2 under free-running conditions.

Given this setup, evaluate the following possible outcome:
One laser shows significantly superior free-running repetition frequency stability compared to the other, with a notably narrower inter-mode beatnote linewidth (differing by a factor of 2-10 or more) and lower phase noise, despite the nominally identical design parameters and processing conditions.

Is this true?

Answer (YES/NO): YES